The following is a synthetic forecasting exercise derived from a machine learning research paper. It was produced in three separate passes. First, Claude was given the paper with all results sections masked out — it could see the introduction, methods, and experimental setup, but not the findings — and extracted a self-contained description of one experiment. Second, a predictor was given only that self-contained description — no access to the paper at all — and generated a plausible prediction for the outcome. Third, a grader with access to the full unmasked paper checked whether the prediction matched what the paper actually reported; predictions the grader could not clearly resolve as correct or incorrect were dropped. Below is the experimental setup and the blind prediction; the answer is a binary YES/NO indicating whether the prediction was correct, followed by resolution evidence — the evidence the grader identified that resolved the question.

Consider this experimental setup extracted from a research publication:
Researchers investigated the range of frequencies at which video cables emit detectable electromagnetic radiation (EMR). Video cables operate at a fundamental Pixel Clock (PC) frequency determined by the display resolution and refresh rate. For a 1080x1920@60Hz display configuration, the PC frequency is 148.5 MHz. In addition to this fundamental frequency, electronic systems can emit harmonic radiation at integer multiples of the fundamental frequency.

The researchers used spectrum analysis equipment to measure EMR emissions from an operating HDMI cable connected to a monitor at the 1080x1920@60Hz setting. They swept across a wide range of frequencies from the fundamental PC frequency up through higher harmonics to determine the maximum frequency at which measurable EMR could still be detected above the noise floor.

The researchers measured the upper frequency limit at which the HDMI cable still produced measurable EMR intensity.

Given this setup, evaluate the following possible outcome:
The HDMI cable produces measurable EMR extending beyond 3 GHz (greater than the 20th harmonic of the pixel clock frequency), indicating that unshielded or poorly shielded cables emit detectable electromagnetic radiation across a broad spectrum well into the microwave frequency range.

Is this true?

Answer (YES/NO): NO